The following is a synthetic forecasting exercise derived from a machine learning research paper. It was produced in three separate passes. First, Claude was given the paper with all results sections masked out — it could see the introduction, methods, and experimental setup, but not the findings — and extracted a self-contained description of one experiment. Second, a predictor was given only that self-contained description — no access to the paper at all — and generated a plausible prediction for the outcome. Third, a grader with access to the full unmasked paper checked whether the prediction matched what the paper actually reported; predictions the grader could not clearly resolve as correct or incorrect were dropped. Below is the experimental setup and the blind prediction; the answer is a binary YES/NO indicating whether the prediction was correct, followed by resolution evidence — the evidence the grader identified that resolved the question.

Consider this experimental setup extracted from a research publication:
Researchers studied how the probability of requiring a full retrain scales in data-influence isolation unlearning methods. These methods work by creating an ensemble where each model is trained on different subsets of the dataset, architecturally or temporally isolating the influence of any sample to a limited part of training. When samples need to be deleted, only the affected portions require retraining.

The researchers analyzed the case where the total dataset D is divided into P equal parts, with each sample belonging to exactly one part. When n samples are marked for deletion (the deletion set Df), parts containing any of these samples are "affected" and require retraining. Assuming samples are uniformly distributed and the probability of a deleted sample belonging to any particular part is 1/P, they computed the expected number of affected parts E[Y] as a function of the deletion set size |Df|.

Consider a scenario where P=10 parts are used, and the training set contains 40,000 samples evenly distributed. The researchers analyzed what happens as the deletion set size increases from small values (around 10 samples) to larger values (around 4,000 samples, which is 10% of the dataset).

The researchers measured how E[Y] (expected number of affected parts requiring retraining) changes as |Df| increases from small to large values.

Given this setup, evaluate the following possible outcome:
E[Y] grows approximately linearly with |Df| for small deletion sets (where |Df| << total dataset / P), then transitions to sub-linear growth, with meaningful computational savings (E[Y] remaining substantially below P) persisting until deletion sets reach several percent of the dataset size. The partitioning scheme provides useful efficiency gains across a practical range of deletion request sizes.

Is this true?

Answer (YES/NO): NO